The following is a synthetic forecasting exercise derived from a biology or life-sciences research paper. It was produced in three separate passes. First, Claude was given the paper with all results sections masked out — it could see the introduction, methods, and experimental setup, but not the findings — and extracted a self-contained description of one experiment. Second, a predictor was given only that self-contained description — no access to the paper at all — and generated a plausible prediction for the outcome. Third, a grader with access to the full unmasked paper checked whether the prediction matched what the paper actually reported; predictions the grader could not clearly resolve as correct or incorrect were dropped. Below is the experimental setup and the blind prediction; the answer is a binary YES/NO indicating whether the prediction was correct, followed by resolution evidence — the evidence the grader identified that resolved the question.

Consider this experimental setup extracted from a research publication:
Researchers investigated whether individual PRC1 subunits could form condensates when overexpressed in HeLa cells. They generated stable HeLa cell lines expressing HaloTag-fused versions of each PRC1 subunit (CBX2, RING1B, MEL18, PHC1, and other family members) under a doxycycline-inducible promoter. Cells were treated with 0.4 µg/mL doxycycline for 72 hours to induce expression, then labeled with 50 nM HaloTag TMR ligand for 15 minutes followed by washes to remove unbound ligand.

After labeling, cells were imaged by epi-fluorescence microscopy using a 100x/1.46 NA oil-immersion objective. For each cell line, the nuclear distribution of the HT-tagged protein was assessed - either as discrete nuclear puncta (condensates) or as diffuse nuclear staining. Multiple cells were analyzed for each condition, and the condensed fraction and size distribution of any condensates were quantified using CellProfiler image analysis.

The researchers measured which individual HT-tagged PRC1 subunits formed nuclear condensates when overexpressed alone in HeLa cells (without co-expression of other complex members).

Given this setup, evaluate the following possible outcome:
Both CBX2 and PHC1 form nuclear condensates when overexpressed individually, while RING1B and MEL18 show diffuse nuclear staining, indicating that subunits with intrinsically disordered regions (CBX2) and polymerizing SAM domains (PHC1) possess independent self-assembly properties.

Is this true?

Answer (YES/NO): NO